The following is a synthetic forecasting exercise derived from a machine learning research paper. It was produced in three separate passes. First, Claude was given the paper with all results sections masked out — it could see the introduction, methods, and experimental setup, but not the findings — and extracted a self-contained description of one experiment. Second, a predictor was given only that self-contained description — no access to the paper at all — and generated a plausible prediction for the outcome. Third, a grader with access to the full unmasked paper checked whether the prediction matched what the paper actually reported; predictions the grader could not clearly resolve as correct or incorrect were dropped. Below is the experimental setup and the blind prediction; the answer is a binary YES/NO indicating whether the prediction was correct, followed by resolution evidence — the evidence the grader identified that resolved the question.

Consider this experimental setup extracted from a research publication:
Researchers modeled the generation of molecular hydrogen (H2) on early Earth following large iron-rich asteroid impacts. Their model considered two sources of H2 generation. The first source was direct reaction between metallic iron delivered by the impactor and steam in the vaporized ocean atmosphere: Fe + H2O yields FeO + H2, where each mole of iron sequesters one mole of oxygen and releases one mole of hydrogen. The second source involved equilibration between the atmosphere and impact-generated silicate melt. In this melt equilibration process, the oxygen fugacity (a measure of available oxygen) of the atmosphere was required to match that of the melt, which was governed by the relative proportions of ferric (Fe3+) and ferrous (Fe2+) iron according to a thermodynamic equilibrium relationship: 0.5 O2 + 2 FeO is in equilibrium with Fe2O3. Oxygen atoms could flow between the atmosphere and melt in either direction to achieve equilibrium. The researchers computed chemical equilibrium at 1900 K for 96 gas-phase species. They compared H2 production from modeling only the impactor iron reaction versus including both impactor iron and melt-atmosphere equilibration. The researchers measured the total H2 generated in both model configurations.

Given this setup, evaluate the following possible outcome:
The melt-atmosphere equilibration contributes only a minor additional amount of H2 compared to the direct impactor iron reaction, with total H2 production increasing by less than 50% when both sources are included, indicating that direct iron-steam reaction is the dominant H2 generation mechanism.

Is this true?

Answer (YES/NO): NO